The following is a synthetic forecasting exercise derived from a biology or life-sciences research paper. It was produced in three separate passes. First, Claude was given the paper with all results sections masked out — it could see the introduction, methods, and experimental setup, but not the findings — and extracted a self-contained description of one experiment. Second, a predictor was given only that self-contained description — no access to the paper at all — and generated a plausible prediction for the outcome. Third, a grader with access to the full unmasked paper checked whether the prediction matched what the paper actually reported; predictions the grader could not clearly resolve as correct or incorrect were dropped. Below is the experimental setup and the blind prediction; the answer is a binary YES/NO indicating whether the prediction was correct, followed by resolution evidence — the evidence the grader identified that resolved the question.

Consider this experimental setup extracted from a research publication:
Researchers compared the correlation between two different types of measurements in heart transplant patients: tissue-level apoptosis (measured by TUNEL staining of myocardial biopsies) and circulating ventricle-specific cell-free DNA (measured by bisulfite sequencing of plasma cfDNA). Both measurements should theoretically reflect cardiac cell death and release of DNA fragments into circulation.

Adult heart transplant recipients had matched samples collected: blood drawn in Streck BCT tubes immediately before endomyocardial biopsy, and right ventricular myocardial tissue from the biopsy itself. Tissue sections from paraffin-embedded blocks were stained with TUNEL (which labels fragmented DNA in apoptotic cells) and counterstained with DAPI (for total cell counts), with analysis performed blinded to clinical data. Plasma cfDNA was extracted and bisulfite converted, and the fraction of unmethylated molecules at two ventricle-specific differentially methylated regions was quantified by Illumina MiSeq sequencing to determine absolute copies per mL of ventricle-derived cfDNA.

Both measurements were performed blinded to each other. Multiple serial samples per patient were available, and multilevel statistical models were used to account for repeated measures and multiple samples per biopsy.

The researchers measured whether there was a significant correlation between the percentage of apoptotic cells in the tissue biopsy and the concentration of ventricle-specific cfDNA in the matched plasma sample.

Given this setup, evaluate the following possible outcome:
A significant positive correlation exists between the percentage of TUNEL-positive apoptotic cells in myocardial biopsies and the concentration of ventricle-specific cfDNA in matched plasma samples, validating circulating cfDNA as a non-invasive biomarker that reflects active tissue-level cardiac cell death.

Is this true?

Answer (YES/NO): NO